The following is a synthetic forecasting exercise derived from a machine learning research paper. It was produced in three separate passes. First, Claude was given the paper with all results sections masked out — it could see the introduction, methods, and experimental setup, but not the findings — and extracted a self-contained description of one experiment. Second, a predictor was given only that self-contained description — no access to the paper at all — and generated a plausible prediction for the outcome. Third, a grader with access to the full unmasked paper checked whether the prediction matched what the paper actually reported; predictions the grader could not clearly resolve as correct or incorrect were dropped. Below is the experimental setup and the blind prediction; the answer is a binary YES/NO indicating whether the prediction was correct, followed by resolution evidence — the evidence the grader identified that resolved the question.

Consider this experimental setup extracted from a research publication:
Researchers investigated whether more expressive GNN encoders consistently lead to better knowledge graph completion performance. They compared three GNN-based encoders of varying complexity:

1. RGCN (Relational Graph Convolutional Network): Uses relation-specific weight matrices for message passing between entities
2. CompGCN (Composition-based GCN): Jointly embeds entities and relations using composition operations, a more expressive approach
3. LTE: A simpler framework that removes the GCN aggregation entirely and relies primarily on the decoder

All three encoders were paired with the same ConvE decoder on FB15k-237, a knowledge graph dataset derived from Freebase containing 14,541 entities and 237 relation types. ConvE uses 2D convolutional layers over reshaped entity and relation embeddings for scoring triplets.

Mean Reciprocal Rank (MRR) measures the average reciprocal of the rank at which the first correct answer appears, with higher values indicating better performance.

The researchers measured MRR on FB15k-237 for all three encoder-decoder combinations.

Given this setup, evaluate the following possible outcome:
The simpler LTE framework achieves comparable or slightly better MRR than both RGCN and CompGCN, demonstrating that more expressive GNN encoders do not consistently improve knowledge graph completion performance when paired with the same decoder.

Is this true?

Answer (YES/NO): YES